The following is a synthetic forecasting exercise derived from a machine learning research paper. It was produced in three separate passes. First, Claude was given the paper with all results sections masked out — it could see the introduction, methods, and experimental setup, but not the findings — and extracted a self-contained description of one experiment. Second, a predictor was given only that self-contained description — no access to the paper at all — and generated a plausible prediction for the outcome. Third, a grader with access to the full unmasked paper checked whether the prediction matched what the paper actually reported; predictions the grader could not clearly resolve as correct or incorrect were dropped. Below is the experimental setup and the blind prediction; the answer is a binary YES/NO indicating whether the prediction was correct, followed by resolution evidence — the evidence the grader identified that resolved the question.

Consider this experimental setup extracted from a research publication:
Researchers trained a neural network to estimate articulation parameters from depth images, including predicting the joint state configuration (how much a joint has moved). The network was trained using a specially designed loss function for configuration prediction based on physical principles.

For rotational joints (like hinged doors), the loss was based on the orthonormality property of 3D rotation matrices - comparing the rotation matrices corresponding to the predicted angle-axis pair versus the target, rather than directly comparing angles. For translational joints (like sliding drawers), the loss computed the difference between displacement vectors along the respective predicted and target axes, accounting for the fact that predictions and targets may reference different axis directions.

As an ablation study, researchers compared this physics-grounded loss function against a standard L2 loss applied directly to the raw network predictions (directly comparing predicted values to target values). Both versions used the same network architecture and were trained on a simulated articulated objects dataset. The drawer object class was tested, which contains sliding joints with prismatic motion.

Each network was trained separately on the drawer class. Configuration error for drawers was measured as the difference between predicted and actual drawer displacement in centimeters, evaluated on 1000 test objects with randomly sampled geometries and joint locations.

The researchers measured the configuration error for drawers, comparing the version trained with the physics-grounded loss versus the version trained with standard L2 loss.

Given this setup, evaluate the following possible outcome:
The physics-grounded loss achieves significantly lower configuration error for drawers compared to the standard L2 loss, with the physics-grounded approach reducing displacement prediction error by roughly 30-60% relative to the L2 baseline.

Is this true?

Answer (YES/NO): YES